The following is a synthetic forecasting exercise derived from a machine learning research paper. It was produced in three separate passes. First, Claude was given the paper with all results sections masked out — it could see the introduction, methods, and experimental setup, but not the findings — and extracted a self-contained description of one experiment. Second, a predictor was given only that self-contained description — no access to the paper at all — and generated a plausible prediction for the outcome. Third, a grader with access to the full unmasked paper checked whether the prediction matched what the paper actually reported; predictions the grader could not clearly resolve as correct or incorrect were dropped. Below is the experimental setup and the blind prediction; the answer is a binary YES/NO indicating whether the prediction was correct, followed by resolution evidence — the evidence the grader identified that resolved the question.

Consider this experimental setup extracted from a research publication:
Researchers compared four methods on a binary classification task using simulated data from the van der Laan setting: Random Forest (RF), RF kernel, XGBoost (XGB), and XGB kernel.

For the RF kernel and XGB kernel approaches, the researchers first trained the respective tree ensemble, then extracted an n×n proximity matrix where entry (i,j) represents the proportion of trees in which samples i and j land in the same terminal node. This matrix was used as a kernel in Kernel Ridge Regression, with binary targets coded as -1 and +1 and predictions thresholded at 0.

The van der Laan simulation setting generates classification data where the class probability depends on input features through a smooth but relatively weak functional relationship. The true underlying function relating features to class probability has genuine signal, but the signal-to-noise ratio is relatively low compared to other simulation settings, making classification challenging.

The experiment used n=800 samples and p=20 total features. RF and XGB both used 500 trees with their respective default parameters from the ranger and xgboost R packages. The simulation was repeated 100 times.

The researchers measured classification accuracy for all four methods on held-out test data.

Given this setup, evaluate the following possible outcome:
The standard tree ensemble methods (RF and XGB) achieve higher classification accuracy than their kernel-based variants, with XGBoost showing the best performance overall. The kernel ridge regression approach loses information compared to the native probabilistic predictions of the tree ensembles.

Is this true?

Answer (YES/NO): NO